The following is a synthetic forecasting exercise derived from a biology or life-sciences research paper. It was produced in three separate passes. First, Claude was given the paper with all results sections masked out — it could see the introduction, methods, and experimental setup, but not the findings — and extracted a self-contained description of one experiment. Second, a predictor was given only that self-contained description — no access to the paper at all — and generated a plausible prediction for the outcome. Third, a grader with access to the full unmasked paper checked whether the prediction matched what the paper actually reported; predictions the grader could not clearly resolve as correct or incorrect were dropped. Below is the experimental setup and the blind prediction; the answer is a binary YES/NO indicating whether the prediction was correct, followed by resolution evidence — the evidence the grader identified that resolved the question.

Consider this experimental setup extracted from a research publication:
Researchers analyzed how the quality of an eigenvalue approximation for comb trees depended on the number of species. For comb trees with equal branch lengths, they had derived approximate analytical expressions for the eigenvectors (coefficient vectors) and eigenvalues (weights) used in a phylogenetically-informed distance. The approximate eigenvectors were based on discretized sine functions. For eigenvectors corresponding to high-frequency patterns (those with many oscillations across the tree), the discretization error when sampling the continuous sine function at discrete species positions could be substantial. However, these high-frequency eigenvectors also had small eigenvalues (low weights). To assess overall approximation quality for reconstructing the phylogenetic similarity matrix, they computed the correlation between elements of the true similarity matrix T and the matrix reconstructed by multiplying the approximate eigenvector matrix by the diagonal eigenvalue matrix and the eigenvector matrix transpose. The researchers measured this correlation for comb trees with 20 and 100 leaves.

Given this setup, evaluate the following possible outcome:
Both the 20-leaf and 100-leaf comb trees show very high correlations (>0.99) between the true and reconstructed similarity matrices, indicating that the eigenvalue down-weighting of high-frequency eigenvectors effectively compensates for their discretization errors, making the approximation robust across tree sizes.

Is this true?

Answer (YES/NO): YES